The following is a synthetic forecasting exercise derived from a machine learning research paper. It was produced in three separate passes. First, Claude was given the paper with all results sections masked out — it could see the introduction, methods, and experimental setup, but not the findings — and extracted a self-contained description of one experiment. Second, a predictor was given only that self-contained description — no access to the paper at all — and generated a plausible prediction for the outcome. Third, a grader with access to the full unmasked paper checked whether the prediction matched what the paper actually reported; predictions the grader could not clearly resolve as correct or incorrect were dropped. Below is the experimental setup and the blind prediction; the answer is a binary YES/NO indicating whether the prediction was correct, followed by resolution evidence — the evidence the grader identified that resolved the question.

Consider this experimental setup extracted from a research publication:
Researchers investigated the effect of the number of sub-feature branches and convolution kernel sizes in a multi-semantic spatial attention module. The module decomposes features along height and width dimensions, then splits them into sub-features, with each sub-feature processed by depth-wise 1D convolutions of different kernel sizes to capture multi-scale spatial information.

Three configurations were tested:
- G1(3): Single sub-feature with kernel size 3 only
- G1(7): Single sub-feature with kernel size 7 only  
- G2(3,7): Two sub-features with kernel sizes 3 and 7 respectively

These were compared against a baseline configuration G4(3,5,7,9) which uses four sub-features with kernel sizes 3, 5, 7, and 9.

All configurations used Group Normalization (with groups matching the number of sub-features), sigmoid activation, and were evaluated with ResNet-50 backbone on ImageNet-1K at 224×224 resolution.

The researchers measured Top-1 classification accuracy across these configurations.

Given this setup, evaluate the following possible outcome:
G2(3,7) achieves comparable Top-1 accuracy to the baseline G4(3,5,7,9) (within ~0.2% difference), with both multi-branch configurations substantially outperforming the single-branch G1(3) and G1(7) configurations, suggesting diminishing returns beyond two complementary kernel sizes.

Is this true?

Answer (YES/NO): NO